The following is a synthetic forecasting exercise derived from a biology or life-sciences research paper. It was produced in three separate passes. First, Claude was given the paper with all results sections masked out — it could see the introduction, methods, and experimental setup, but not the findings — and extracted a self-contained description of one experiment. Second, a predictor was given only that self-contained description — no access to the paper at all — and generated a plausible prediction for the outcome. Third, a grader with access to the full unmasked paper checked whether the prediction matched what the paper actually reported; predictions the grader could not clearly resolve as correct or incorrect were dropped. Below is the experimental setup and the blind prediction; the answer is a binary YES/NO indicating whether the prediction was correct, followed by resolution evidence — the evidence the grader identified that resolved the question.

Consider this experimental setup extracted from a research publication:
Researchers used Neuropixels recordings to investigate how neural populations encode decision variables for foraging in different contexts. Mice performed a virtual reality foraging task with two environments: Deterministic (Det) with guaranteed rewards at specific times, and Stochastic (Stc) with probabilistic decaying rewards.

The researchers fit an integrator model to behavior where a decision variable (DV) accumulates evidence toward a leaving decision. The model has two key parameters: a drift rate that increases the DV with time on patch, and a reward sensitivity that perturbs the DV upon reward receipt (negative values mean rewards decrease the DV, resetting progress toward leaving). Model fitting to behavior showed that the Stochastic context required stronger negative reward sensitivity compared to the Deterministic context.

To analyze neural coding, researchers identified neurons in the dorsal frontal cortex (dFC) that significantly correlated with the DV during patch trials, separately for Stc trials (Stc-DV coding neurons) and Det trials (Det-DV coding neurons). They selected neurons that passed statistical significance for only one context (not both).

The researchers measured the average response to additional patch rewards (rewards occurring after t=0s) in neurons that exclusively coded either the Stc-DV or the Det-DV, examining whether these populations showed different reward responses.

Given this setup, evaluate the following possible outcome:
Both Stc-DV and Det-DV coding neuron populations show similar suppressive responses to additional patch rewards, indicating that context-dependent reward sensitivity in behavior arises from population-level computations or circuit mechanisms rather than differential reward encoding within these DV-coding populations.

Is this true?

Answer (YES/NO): NO